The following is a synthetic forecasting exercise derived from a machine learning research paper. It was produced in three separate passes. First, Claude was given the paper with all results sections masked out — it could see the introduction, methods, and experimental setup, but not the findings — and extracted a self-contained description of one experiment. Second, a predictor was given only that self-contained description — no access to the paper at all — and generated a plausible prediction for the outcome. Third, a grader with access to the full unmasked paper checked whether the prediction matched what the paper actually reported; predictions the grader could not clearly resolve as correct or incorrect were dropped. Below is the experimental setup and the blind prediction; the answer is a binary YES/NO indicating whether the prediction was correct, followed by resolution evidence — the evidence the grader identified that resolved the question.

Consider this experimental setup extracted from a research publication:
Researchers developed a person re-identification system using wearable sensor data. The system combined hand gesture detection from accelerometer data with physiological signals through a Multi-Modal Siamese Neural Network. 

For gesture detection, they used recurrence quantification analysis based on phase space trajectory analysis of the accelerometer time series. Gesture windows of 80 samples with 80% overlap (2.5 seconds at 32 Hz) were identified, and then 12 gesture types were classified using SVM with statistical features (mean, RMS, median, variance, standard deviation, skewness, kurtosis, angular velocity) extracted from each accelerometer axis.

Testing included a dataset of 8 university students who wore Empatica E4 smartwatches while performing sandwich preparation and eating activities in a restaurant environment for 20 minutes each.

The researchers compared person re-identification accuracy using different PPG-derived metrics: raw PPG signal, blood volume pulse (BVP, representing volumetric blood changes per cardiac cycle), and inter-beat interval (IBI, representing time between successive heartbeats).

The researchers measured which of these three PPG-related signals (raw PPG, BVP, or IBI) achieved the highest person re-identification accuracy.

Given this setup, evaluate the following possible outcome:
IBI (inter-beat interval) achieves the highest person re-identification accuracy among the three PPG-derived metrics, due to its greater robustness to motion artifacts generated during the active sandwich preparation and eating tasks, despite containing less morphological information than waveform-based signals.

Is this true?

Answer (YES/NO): NO